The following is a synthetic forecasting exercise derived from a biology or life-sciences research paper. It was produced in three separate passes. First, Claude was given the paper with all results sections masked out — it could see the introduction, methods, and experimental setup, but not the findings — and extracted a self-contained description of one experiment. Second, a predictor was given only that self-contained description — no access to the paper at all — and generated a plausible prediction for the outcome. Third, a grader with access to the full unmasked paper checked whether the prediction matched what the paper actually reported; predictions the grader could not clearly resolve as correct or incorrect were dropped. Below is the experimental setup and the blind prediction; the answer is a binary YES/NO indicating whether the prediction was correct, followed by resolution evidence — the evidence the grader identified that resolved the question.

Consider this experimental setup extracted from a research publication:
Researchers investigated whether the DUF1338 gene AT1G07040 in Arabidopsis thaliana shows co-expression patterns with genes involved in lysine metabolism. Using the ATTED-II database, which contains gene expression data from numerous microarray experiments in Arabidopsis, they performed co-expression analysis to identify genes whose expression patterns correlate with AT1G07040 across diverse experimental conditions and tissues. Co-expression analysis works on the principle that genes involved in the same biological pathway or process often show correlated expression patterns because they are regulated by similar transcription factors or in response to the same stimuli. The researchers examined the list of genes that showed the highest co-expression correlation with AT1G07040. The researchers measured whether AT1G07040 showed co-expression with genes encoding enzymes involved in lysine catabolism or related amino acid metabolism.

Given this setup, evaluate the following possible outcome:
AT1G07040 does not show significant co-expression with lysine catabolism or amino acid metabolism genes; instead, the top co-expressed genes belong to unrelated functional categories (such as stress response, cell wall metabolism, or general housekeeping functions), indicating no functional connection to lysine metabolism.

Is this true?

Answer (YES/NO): NO